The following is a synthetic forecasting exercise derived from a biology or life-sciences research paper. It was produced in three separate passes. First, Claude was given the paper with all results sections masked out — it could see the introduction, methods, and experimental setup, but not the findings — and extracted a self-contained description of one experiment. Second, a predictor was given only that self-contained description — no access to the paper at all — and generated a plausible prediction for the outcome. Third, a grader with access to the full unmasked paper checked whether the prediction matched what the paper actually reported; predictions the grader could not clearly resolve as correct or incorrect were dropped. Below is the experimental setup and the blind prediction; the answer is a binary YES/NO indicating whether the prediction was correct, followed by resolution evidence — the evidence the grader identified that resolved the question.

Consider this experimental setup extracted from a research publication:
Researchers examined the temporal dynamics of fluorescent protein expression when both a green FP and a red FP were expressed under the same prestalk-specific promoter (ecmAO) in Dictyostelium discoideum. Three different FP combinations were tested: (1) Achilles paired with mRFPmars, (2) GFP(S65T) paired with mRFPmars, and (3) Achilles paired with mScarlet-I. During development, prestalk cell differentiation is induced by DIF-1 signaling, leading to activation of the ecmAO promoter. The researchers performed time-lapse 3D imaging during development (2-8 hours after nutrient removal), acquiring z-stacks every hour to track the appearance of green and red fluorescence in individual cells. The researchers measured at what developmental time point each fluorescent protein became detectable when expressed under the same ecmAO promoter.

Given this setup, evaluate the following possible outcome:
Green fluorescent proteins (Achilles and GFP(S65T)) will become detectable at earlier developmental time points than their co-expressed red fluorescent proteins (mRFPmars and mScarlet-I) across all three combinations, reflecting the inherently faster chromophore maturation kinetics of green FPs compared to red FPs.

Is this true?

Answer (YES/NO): NO